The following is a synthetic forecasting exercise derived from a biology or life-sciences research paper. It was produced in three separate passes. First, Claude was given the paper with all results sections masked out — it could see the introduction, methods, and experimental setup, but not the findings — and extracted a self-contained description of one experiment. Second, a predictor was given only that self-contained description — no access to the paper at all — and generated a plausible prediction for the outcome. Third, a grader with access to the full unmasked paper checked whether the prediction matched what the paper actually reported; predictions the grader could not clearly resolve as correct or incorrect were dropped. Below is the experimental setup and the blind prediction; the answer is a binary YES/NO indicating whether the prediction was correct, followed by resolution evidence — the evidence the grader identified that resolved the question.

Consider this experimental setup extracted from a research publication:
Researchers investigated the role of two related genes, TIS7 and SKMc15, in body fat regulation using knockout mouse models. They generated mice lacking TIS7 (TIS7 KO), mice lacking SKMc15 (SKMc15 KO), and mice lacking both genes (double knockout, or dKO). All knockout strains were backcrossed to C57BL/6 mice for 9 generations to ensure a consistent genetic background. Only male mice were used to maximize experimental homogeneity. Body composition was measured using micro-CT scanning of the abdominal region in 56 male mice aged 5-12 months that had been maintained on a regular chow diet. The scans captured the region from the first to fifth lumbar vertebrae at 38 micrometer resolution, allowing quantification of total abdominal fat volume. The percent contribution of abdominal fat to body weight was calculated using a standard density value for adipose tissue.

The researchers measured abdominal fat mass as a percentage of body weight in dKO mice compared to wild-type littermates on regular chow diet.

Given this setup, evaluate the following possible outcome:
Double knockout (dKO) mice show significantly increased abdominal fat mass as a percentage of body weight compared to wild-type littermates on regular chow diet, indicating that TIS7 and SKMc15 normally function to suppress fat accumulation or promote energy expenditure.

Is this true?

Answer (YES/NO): NO